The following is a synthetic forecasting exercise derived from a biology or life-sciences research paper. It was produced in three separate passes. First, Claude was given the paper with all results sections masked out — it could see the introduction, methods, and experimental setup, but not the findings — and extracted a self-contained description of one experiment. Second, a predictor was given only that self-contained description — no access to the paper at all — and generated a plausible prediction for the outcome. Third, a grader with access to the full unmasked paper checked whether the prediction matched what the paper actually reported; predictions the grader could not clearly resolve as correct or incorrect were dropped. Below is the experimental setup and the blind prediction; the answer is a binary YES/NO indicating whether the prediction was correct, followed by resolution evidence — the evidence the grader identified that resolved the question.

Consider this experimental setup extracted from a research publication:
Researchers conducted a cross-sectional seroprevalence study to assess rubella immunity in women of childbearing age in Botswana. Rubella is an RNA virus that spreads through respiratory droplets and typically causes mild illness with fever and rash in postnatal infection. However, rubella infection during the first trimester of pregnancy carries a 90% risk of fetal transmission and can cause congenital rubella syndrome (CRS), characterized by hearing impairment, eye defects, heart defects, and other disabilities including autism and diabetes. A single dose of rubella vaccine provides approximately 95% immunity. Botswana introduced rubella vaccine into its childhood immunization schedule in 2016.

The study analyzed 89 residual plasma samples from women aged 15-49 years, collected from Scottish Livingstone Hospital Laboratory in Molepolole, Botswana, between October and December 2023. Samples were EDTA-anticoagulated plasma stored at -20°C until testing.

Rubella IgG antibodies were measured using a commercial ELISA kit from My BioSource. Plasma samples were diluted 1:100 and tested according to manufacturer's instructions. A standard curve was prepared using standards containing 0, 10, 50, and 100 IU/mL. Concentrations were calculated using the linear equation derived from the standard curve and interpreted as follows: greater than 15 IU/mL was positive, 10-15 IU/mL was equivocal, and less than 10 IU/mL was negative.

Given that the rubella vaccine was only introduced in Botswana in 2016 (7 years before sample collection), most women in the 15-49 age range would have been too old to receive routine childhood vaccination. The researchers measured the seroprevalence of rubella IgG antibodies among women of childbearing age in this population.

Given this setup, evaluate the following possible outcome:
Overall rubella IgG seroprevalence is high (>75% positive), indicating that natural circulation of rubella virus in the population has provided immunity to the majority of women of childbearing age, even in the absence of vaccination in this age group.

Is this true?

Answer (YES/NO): YES